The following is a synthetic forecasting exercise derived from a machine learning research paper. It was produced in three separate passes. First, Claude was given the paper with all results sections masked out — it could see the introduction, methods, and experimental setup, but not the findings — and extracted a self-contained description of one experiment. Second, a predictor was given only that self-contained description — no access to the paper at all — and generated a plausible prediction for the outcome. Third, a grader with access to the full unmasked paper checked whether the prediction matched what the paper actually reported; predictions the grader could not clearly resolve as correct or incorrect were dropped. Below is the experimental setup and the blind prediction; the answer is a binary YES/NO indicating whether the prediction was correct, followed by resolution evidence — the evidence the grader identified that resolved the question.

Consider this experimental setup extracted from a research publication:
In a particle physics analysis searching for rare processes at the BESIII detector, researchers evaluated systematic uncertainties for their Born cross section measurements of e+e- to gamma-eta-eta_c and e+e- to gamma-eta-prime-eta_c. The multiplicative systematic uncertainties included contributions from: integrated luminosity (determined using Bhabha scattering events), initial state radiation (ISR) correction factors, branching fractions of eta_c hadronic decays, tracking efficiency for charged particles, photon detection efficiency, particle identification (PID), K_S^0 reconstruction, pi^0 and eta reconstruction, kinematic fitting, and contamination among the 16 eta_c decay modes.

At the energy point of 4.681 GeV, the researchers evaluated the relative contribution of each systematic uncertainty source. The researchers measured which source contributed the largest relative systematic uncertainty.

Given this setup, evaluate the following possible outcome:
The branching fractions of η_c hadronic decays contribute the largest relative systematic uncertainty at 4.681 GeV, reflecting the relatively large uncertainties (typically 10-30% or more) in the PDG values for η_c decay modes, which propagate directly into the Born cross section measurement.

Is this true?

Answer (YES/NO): YES